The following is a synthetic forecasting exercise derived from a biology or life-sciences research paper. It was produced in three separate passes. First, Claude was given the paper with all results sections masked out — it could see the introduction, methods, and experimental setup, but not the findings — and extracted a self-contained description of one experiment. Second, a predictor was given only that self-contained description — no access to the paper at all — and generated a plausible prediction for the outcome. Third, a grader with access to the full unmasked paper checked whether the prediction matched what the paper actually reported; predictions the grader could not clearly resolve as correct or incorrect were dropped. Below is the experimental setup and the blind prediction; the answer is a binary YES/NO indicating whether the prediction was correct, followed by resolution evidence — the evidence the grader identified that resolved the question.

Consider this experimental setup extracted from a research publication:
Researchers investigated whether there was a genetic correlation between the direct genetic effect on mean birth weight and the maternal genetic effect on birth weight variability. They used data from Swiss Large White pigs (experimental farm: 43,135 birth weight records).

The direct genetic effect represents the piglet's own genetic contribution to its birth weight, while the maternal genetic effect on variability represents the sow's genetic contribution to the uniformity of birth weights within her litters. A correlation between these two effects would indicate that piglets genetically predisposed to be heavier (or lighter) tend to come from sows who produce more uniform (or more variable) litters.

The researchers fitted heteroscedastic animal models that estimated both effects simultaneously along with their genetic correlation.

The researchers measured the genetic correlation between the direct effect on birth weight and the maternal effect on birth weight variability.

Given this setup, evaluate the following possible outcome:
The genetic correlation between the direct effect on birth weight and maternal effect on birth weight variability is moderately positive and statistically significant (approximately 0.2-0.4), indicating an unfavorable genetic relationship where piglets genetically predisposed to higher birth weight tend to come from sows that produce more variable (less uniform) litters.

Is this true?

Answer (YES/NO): NO